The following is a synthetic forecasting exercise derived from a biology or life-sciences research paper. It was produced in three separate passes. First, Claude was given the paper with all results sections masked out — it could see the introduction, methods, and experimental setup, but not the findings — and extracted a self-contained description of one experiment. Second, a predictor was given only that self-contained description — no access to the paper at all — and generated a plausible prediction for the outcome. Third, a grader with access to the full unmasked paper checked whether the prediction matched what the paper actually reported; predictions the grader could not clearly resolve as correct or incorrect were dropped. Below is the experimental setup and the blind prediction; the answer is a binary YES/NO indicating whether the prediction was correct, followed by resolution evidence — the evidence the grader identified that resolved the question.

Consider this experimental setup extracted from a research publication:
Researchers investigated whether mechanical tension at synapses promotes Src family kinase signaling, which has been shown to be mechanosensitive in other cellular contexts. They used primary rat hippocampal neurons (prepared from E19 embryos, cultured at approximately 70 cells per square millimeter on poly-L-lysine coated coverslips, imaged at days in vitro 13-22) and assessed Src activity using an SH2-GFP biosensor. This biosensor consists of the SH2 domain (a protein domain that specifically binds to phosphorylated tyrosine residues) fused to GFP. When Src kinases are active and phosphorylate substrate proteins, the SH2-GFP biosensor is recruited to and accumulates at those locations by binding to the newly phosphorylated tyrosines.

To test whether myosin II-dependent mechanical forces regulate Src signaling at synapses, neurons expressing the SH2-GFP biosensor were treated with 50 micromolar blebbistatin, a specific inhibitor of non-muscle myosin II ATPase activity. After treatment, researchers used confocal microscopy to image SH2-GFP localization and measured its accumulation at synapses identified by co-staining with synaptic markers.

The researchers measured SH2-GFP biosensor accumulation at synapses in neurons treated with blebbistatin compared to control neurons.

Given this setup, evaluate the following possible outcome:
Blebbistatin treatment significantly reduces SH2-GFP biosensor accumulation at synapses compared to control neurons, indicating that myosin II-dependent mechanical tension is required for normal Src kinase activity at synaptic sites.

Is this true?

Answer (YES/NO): YES